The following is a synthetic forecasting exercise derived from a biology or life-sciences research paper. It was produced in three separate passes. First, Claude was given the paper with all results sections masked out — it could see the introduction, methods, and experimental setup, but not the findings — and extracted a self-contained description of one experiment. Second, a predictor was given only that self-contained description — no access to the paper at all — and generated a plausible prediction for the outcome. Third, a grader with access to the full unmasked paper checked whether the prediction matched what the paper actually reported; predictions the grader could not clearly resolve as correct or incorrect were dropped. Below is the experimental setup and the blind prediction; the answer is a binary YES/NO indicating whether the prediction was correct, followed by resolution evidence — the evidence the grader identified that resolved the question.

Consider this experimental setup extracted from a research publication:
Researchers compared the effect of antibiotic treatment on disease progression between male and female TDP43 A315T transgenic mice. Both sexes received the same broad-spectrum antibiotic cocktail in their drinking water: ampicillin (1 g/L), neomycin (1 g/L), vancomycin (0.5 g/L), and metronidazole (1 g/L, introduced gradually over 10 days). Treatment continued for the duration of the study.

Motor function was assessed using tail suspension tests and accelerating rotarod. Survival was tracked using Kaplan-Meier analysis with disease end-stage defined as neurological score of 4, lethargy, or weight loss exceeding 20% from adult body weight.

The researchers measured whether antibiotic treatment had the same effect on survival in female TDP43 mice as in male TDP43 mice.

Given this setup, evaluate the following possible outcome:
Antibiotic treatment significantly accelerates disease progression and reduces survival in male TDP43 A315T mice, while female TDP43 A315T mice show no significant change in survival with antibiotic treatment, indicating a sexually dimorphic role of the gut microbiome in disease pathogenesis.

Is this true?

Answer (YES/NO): NO